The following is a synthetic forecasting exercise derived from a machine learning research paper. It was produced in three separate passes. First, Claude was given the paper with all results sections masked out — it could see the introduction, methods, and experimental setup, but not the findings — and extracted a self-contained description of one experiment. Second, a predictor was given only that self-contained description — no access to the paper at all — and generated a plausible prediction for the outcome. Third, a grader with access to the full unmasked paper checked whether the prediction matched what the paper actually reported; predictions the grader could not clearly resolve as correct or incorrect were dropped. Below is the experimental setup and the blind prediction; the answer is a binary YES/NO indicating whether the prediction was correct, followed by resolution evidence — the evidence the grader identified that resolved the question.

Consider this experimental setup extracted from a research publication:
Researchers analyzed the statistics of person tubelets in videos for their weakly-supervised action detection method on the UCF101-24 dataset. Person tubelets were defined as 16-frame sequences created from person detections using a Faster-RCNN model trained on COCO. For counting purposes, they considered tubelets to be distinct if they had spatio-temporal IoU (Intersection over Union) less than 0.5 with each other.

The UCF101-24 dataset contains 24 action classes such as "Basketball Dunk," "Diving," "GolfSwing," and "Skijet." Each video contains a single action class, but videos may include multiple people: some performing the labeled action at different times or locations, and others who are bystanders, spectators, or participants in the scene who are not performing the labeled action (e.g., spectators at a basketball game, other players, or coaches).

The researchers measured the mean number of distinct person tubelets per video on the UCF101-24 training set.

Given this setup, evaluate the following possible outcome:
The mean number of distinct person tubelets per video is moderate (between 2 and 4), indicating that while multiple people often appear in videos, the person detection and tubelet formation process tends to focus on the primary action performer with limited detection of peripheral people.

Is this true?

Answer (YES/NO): NO